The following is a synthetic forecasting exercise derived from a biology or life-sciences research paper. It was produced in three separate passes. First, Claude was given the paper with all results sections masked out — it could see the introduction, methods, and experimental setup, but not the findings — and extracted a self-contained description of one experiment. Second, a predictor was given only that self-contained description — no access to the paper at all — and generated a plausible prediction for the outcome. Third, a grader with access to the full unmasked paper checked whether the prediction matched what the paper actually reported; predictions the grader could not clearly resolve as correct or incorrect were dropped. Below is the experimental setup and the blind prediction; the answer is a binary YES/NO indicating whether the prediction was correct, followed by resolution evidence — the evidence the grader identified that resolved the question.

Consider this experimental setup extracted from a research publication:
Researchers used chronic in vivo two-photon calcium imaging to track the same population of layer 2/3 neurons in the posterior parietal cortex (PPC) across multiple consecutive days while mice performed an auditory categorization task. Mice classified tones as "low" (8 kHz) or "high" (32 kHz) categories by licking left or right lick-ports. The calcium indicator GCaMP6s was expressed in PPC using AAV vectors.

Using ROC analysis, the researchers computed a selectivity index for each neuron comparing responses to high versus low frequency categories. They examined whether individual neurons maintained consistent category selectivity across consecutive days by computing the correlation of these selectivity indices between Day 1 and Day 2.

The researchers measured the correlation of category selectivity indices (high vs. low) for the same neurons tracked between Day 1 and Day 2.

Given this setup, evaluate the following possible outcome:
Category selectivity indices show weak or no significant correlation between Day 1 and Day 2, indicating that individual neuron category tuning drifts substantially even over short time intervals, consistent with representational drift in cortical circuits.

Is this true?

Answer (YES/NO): NO